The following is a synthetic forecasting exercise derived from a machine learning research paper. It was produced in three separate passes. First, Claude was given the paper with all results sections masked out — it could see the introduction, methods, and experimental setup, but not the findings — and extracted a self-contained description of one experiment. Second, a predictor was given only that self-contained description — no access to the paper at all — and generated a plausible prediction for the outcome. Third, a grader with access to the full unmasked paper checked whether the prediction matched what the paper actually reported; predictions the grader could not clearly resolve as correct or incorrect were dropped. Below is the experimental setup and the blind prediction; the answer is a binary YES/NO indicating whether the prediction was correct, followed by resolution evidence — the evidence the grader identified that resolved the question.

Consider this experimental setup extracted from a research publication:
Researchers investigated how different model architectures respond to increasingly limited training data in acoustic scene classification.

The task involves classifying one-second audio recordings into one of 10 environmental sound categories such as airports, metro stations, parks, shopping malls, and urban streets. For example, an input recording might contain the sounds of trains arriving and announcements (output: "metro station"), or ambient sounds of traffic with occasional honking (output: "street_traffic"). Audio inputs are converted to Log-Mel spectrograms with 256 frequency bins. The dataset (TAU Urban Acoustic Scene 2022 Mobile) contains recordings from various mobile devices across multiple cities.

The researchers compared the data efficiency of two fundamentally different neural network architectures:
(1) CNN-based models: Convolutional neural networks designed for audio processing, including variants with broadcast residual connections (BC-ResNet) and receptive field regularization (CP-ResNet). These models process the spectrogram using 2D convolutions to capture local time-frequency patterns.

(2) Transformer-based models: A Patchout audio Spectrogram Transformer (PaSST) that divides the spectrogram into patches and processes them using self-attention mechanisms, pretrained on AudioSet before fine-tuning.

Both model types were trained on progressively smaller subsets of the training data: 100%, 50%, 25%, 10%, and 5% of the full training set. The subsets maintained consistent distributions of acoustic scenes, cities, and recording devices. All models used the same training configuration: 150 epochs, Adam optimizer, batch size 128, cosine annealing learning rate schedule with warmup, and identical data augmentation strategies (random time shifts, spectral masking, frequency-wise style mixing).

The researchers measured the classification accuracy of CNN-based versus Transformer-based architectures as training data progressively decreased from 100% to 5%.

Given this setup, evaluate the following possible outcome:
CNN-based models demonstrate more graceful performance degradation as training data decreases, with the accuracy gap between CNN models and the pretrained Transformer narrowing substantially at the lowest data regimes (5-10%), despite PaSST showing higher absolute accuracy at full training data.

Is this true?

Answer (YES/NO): NO